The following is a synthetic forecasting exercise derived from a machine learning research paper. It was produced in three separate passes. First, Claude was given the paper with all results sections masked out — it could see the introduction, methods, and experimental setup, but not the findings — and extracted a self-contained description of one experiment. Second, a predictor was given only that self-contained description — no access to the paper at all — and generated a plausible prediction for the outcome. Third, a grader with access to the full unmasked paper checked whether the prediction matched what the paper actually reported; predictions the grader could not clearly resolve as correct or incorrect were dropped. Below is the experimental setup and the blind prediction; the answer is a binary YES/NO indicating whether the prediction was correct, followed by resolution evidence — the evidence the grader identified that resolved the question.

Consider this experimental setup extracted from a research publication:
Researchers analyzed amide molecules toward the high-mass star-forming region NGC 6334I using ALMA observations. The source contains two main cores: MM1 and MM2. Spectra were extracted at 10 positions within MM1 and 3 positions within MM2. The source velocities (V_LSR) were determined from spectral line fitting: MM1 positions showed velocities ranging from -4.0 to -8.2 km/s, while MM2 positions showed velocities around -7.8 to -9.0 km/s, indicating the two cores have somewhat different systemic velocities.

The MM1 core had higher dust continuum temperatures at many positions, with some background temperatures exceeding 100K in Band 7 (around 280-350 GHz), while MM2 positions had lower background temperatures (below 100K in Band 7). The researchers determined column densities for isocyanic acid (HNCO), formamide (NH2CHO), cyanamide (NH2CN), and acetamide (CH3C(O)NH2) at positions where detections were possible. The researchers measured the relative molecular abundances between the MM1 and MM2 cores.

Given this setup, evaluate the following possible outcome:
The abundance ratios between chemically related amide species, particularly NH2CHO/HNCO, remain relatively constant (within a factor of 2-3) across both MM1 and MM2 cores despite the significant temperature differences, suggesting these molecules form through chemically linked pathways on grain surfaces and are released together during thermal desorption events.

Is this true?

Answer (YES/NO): NO